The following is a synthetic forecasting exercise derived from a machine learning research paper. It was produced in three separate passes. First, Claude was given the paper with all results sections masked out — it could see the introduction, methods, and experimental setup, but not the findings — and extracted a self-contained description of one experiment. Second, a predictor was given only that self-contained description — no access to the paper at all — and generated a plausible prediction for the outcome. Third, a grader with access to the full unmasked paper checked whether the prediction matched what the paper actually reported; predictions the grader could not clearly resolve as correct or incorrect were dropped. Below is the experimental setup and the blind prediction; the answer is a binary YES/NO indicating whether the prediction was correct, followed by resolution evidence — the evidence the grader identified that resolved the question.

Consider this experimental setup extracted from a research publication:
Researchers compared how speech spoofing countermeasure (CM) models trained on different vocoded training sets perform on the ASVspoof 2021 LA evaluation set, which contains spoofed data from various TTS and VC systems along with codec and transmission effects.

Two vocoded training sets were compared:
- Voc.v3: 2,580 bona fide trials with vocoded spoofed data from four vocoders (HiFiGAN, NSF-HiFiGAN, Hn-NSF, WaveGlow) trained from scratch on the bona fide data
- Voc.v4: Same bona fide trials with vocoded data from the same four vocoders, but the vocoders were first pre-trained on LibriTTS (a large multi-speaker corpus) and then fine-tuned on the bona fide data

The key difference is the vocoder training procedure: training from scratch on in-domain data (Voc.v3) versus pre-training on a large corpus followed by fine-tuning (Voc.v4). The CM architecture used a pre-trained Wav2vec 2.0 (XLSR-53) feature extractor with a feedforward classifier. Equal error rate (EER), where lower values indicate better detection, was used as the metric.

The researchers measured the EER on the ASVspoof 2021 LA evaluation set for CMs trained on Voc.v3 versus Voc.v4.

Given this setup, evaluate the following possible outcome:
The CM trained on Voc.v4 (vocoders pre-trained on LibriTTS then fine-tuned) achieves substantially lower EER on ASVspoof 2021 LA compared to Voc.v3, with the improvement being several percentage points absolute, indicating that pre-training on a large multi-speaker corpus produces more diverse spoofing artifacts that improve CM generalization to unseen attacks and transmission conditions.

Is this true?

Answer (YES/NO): NO